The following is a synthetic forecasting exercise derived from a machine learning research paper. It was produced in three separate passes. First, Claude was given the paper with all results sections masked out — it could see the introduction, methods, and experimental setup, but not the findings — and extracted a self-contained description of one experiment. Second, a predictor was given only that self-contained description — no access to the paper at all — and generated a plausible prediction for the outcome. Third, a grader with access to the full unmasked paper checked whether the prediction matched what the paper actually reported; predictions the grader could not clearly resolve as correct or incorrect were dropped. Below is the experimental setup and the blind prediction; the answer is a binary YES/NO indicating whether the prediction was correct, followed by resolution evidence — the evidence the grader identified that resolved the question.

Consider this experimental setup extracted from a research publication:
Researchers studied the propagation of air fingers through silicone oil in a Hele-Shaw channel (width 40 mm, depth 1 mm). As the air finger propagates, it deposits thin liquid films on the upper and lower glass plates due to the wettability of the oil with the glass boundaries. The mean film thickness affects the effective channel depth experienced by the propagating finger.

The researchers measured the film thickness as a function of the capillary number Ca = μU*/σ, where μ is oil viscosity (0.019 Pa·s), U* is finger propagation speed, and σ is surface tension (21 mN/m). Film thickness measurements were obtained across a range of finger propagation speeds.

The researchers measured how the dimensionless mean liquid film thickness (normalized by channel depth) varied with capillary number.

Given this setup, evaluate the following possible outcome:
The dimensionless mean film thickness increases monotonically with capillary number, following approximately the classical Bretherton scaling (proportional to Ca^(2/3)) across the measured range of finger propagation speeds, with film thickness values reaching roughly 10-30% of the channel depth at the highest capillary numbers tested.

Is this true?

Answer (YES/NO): NO